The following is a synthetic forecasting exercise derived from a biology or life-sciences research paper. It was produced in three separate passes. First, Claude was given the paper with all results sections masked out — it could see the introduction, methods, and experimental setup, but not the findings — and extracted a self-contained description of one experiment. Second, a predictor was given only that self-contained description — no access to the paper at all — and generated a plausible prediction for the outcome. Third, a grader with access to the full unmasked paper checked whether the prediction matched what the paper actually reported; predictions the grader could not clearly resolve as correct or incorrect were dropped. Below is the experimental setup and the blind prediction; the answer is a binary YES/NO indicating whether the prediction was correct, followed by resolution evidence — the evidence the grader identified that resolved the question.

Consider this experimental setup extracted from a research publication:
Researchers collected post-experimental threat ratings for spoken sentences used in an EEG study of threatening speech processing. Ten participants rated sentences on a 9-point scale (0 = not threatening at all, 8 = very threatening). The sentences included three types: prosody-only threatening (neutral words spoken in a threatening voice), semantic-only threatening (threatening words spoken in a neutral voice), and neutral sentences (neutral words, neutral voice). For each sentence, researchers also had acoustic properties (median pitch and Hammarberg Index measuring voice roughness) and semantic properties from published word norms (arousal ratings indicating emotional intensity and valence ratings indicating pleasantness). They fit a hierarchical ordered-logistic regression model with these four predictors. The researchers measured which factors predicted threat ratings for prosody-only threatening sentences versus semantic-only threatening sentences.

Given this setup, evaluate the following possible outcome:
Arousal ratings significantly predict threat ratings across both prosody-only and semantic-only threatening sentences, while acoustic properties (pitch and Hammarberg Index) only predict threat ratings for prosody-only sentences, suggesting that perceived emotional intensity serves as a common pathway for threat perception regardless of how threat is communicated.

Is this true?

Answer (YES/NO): NO